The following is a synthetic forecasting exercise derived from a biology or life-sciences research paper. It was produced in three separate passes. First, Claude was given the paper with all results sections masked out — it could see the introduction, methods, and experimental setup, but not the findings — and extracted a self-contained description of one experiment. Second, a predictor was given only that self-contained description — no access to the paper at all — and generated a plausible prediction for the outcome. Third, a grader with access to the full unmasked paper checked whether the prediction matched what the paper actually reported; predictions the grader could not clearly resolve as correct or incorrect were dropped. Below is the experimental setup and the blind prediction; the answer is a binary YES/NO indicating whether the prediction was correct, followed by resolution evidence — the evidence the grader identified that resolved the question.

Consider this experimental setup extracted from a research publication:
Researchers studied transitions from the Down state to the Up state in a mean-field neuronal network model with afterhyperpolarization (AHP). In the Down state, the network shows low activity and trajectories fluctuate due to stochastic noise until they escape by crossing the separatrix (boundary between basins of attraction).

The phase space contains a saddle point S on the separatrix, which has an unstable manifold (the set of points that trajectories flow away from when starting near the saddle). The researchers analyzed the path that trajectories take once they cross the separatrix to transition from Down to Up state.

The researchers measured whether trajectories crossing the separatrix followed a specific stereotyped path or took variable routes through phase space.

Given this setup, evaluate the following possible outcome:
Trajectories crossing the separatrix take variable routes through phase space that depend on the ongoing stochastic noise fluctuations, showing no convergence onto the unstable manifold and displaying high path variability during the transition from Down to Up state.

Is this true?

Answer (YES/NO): NO